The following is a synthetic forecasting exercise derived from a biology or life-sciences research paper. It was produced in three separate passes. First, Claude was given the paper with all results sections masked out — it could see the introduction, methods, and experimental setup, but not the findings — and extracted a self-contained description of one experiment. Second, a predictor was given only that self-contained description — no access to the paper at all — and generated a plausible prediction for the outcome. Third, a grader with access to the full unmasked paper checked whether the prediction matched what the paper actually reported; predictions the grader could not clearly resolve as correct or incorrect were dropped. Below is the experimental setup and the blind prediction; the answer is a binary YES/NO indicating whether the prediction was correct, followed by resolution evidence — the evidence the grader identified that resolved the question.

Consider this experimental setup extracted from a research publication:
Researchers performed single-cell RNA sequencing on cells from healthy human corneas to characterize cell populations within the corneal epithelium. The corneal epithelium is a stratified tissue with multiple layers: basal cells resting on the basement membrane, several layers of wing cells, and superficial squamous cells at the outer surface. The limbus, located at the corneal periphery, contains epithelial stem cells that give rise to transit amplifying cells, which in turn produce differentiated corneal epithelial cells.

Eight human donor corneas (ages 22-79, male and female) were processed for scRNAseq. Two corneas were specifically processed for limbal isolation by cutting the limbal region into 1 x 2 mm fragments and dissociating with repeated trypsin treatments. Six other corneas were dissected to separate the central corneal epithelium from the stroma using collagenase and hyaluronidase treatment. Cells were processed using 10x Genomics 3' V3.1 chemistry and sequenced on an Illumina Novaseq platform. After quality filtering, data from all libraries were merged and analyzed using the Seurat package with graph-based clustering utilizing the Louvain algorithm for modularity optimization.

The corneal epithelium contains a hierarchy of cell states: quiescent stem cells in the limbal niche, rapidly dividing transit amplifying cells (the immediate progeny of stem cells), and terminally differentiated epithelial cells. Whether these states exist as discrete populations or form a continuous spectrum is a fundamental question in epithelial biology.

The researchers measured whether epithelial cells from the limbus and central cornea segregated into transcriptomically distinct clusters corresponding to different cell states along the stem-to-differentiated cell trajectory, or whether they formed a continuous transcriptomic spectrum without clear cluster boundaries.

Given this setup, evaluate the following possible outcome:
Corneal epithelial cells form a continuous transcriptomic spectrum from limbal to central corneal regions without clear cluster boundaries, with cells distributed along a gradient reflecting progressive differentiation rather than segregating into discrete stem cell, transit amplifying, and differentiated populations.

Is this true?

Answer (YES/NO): NO